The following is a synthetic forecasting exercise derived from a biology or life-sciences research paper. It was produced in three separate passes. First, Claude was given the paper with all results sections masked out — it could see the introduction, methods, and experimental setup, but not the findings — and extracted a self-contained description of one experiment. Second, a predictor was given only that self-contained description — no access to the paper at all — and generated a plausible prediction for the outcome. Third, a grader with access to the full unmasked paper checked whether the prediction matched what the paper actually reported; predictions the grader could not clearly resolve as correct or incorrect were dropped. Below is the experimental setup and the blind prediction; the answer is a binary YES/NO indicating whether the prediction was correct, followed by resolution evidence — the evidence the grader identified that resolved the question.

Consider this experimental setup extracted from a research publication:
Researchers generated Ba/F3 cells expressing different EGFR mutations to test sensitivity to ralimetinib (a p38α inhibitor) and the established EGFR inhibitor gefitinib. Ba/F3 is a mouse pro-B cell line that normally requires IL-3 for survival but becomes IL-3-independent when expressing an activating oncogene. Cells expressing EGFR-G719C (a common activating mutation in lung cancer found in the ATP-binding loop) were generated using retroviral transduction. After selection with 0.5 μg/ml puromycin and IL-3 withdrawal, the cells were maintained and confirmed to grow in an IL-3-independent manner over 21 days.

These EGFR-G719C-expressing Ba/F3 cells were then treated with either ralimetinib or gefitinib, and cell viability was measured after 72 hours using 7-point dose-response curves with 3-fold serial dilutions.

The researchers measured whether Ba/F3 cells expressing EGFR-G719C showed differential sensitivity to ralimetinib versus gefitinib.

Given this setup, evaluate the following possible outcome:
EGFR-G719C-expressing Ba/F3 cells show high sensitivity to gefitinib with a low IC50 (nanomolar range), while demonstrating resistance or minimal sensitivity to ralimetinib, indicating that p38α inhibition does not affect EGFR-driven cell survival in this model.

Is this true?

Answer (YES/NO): NO